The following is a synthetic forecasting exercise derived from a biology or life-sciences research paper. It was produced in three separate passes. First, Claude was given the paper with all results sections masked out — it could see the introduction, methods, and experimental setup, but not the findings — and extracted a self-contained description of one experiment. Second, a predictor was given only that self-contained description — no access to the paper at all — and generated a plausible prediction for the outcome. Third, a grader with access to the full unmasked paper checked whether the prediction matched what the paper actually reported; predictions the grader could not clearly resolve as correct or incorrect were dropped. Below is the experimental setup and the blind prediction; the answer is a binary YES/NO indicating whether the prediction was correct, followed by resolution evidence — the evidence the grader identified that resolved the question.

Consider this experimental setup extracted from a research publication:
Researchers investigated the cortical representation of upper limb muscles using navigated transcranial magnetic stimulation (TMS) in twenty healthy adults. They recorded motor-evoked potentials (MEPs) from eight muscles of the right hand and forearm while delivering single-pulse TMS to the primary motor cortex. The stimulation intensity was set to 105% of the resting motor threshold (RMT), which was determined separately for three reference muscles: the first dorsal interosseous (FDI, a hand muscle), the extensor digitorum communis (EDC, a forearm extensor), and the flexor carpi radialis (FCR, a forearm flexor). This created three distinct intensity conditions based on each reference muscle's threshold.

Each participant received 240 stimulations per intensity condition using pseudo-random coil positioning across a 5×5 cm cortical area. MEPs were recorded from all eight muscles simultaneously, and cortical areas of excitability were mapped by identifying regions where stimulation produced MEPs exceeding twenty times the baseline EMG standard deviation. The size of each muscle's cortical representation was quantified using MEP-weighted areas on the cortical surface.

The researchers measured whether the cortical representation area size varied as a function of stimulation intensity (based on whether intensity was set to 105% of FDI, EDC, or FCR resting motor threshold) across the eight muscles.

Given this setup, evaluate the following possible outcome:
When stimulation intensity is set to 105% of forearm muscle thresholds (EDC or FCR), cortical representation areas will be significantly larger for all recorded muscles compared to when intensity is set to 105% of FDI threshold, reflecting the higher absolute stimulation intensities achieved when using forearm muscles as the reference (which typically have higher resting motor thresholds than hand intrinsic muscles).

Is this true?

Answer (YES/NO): NO